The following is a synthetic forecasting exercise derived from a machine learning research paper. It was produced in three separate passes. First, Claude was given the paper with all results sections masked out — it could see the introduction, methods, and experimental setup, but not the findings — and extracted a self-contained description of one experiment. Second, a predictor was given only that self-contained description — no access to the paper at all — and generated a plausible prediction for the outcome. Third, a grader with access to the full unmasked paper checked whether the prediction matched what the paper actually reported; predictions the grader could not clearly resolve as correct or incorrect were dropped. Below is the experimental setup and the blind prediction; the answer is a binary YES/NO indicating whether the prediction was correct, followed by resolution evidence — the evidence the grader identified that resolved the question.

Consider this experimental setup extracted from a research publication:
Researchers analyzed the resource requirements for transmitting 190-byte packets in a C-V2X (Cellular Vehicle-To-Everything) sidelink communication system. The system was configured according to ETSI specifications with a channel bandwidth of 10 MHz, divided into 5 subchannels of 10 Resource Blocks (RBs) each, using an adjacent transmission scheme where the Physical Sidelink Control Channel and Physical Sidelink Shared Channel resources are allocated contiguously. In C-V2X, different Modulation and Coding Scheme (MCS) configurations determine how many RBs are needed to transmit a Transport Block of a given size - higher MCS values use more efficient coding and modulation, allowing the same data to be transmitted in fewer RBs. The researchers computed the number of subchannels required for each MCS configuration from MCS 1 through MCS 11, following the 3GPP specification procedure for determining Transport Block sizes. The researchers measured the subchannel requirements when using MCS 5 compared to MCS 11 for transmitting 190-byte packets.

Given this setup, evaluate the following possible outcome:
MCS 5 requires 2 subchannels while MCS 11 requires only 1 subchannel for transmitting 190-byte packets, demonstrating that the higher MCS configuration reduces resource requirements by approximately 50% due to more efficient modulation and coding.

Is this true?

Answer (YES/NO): NO